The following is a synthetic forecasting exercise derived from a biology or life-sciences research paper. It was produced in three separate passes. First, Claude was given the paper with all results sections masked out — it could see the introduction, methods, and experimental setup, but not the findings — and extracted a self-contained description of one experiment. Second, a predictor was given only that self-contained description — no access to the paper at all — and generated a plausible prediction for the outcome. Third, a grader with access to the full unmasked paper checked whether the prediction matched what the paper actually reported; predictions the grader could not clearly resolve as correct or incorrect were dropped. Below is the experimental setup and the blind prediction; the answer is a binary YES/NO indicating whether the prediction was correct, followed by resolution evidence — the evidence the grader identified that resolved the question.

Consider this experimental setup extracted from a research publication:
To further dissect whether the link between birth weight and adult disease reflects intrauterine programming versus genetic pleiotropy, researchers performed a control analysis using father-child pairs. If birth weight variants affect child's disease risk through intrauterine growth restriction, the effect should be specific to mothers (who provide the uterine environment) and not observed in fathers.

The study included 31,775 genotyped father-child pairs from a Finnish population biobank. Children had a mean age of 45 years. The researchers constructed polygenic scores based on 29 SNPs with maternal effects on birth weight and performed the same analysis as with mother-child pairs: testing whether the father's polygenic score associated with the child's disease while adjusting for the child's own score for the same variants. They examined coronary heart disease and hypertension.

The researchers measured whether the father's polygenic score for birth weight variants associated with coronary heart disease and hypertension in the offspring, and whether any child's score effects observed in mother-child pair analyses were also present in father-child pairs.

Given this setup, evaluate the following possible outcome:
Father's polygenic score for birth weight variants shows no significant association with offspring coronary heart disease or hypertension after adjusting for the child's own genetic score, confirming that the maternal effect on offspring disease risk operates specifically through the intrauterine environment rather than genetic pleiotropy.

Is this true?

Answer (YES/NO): NO